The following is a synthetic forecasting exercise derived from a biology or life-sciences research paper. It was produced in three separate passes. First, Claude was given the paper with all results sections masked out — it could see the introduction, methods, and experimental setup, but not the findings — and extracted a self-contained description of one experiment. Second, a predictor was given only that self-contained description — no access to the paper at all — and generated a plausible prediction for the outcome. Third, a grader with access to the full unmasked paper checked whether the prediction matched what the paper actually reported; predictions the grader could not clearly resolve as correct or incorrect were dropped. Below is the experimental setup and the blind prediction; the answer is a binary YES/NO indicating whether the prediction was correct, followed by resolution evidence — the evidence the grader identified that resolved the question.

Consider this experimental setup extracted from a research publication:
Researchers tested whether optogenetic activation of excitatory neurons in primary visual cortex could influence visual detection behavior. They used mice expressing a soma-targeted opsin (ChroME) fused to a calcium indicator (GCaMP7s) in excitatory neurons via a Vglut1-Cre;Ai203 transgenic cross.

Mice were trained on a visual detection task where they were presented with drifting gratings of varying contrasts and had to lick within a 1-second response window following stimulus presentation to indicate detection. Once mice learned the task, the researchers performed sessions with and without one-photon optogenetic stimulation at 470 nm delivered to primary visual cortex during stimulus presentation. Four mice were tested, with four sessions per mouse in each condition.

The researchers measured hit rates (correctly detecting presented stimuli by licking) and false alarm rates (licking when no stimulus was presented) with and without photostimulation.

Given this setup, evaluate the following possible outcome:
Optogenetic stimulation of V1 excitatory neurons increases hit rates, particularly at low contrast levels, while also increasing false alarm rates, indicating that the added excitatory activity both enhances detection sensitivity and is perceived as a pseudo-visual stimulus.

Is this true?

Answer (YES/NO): YES